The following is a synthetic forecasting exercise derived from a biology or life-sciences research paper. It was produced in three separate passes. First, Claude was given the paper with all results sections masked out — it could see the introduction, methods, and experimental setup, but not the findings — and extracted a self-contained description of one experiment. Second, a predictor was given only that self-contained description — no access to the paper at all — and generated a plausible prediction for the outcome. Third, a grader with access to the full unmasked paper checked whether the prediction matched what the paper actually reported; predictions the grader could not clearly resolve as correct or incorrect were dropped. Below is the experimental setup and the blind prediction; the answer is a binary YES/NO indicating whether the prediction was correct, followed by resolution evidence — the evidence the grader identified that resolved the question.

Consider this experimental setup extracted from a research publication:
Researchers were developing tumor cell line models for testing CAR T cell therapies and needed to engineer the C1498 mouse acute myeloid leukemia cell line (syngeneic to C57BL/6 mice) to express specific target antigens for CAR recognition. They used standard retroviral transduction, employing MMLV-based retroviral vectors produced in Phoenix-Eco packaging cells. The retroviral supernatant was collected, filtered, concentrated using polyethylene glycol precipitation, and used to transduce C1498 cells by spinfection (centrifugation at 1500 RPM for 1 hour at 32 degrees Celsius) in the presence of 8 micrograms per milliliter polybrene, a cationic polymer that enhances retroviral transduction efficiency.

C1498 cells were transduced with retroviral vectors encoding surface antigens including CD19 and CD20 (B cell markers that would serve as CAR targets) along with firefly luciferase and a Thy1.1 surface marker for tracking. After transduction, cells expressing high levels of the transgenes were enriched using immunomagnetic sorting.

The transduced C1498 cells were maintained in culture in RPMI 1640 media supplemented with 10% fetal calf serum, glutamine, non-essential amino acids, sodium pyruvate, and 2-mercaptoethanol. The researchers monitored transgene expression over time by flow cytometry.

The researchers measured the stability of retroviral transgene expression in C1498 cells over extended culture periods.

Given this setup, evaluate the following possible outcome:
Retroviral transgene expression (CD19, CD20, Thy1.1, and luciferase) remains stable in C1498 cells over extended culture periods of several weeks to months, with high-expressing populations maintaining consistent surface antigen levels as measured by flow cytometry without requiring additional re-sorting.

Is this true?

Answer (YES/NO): NO